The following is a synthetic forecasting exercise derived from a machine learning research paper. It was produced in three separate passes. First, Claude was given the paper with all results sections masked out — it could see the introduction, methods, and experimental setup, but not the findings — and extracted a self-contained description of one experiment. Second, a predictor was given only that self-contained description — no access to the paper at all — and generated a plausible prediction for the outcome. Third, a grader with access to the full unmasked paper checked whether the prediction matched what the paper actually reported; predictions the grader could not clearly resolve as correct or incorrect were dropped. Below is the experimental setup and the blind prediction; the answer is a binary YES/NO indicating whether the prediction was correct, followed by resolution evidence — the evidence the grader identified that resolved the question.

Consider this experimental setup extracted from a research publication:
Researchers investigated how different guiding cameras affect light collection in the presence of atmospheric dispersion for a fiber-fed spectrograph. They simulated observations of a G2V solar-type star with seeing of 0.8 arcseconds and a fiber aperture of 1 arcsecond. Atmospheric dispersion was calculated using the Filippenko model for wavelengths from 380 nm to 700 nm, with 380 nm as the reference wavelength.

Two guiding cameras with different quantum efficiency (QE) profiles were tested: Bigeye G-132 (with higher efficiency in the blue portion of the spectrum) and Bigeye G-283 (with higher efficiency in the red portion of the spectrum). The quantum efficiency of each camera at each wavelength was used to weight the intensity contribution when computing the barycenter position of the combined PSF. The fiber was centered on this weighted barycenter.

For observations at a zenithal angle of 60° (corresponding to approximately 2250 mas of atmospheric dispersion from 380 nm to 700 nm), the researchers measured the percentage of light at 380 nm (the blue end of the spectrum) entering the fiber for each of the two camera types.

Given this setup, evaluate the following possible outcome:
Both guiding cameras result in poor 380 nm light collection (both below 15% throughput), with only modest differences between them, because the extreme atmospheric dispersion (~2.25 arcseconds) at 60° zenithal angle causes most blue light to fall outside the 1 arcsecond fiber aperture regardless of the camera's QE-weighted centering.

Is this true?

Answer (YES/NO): YES